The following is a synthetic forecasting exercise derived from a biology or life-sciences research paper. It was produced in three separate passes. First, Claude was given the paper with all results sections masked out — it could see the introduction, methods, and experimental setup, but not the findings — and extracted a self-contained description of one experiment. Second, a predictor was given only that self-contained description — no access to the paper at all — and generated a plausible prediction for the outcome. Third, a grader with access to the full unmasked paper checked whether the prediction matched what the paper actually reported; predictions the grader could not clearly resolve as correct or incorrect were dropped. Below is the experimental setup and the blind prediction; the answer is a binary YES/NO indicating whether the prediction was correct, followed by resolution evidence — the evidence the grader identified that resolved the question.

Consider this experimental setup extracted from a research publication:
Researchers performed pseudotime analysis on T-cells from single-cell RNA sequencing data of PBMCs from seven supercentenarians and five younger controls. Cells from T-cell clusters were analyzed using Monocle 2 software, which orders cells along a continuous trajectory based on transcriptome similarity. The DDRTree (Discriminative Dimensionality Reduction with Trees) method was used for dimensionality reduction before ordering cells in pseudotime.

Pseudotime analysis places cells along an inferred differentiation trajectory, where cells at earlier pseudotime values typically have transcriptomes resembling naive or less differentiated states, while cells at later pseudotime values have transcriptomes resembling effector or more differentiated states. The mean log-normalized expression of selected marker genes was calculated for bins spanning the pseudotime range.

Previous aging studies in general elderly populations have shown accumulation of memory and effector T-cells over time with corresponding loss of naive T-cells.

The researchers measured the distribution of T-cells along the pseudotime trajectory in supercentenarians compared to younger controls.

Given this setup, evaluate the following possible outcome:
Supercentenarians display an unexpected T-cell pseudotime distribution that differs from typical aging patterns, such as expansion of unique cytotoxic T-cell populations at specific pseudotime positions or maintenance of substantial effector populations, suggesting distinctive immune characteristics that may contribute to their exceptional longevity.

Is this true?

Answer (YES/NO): NO